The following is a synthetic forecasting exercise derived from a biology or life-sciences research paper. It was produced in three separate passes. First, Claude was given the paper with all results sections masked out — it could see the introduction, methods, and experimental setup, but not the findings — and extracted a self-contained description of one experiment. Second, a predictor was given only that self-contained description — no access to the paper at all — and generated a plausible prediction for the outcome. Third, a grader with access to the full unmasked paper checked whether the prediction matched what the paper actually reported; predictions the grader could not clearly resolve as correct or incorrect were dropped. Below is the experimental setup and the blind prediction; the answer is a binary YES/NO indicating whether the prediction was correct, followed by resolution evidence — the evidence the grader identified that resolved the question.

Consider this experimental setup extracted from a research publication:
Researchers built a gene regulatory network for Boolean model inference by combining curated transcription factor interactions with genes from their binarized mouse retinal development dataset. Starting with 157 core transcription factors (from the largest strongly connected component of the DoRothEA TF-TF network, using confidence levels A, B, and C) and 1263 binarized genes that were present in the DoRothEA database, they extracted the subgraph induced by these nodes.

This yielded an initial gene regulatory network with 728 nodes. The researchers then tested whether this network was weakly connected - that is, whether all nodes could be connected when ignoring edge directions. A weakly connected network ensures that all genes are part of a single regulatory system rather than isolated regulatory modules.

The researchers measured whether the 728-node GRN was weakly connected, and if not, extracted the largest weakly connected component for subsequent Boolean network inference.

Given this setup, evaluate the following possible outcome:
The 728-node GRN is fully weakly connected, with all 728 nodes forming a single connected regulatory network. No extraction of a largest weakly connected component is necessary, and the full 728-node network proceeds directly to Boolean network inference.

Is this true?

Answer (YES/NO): NO